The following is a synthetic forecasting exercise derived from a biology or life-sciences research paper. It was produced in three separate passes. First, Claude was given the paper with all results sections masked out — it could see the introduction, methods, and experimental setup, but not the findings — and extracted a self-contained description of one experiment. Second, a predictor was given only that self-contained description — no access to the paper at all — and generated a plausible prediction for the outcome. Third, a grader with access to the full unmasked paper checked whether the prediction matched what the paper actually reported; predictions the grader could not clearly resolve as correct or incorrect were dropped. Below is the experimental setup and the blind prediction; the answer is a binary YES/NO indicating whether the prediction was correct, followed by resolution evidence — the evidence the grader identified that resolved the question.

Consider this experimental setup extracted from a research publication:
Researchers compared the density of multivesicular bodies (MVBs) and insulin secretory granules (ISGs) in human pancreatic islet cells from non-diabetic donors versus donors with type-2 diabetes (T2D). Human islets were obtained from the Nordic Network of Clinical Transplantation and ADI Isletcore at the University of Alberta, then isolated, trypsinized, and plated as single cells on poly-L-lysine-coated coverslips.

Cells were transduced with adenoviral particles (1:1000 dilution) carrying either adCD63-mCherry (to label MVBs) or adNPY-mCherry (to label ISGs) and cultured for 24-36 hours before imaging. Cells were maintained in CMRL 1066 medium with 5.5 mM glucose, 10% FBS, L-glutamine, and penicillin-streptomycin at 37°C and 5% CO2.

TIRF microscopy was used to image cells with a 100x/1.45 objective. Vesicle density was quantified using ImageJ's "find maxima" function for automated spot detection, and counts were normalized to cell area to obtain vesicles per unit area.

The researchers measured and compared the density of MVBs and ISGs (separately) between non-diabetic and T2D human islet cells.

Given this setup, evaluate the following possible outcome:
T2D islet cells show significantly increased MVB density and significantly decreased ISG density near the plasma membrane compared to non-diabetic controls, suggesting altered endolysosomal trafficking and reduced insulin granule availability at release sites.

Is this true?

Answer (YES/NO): NO